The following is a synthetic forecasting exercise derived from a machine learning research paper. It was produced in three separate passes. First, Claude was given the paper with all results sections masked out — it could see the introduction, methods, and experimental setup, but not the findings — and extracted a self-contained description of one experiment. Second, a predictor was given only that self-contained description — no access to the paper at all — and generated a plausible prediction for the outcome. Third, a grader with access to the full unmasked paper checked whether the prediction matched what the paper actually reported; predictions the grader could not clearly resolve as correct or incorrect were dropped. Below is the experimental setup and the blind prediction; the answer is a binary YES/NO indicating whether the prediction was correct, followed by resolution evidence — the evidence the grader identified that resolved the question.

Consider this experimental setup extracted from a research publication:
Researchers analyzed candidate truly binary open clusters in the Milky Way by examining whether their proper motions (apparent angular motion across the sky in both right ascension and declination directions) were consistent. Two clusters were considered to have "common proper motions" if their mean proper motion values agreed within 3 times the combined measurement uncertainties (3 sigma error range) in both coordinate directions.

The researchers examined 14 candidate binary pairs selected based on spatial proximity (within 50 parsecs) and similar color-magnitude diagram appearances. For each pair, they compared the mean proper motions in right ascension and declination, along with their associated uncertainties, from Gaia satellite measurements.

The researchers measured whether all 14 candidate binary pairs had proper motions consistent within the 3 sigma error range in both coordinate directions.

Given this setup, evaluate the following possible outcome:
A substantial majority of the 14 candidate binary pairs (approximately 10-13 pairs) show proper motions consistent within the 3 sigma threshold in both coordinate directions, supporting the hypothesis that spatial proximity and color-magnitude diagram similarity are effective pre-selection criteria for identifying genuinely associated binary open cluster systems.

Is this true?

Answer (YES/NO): YES